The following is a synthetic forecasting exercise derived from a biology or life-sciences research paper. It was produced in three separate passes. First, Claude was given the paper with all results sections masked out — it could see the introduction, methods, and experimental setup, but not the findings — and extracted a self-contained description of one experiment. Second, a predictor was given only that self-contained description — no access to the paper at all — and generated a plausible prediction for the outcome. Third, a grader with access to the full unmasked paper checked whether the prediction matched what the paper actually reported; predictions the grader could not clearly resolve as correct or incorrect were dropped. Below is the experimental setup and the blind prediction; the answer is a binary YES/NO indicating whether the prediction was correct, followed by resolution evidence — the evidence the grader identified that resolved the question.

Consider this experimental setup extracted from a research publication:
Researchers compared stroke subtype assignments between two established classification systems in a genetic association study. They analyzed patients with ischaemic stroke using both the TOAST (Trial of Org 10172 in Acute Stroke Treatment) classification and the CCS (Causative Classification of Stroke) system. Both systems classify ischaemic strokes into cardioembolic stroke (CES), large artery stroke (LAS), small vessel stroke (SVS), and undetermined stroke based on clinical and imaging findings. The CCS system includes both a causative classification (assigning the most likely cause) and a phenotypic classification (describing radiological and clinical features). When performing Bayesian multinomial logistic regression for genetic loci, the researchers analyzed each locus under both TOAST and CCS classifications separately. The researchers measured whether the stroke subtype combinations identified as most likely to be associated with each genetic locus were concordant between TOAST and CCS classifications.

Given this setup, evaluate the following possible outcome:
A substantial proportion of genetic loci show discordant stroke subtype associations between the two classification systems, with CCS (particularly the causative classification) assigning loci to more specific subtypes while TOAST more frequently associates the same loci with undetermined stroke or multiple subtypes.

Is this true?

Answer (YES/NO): NO